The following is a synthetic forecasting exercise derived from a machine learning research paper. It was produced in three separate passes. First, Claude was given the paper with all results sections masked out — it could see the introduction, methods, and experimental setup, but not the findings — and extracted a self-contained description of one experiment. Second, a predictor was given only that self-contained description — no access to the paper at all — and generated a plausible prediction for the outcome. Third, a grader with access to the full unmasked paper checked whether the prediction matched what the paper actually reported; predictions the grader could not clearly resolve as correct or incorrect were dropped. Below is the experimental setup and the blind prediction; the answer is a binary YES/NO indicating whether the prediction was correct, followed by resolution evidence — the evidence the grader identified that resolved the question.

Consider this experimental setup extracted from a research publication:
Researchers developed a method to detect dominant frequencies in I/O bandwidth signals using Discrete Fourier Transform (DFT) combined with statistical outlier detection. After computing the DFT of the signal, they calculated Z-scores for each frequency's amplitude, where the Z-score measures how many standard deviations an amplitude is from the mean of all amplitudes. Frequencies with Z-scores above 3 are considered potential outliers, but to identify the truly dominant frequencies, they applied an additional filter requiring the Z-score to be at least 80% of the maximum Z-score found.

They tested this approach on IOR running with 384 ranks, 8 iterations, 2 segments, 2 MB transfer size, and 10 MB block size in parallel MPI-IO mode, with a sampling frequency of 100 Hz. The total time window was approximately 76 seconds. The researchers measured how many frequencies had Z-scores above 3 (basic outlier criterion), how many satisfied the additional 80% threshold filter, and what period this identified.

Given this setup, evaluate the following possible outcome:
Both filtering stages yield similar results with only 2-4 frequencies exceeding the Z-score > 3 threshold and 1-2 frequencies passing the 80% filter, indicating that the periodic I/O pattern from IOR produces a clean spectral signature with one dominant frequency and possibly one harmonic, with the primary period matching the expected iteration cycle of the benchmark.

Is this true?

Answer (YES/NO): NO